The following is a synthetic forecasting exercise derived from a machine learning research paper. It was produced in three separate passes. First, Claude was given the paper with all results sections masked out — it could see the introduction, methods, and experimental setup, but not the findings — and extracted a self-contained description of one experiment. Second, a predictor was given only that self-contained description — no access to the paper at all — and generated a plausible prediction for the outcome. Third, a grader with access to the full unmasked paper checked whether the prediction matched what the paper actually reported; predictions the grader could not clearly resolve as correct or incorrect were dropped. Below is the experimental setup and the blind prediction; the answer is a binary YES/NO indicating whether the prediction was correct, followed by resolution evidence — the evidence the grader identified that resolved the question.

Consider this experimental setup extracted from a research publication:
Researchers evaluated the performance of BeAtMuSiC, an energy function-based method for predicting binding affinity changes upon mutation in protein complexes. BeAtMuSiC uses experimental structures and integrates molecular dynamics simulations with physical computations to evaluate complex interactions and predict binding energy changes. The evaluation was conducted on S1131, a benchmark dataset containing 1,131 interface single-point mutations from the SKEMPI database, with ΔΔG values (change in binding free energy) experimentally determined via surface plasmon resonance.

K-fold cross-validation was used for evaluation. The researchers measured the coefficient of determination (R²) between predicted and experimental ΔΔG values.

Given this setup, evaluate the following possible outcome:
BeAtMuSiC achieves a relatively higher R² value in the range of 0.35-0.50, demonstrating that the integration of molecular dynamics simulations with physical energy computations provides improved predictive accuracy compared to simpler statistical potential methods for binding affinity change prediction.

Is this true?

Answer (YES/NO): NO